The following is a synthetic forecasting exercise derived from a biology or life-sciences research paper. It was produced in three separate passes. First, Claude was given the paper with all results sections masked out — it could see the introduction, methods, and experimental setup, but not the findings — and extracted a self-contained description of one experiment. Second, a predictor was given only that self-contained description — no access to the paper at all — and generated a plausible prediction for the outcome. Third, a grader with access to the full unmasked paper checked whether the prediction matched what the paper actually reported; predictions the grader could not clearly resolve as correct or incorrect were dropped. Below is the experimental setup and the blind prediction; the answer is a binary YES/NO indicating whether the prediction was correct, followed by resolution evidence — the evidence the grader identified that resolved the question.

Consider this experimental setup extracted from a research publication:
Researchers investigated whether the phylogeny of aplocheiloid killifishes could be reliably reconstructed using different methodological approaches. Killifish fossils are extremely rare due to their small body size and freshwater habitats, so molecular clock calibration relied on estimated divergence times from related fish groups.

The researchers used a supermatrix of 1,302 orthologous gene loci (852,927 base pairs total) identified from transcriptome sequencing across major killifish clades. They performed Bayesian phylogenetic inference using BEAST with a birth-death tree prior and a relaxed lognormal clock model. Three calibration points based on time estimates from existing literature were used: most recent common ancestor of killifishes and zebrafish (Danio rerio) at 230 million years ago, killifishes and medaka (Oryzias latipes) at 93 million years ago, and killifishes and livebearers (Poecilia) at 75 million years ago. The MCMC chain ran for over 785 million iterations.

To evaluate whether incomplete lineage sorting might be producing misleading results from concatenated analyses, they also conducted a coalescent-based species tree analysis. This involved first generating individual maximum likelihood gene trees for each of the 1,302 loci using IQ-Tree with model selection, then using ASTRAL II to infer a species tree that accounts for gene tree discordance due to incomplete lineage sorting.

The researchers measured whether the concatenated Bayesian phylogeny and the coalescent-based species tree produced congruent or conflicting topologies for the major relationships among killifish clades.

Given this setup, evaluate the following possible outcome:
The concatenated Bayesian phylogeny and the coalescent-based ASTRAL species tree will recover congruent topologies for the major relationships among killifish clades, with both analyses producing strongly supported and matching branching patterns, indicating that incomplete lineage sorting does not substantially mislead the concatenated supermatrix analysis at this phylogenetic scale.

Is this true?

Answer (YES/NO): YES